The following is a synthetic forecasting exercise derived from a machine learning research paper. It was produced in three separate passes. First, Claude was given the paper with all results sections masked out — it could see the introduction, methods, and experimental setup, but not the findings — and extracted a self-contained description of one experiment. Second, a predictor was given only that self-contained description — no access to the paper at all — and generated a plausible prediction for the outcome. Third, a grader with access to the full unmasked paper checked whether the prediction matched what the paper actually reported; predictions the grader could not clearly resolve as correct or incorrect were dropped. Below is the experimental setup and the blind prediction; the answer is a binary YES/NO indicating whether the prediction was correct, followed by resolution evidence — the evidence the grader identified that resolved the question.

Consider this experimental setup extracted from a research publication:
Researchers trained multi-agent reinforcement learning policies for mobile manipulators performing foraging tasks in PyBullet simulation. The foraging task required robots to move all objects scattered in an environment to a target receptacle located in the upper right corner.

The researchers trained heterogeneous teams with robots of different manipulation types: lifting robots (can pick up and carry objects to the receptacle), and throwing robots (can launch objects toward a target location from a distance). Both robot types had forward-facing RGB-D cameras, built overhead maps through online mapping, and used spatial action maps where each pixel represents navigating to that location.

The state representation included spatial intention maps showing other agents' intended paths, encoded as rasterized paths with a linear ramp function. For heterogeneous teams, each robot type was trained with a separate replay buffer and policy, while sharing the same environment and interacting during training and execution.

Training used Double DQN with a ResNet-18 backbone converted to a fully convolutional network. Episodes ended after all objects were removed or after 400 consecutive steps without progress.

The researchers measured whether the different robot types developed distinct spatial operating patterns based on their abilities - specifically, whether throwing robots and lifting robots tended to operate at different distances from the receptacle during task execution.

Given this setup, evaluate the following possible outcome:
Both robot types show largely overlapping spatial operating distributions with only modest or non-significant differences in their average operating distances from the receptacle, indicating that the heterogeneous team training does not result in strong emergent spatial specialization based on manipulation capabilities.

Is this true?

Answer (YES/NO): NO